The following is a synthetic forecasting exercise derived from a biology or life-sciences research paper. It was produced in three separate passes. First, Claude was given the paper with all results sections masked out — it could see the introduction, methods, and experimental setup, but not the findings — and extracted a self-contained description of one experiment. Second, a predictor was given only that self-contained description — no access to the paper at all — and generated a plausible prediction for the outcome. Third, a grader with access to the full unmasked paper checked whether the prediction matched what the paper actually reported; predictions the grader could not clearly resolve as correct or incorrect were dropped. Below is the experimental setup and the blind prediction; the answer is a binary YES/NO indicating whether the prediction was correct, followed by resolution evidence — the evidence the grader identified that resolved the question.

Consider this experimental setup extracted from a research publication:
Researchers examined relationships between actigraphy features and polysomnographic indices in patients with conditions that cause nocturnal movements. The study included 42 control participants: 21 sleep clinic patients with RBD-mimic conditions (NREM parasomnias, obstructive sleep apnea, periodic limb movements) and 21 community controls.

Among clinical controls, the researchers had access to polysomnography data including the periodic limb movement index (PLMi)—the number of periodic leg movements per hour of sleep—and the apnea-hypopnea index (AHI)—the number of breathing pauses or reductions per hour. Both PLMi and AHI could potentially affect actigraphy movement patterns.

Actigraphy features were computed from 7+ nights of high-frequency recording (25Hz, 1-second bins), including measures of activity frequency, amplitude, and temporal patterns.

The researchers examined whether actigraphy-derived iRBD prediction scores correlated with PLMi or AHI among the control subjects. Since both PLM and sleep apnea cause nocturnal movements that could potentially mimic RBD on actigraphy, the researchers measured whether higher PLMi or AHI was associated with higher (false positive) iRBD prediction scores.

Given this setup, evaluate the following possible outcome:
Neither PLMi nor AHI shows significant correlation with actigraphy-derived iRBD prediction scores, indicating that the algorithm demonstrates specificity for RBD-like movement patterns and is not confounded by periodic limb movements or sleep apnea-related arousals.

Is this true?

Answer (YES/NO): YES